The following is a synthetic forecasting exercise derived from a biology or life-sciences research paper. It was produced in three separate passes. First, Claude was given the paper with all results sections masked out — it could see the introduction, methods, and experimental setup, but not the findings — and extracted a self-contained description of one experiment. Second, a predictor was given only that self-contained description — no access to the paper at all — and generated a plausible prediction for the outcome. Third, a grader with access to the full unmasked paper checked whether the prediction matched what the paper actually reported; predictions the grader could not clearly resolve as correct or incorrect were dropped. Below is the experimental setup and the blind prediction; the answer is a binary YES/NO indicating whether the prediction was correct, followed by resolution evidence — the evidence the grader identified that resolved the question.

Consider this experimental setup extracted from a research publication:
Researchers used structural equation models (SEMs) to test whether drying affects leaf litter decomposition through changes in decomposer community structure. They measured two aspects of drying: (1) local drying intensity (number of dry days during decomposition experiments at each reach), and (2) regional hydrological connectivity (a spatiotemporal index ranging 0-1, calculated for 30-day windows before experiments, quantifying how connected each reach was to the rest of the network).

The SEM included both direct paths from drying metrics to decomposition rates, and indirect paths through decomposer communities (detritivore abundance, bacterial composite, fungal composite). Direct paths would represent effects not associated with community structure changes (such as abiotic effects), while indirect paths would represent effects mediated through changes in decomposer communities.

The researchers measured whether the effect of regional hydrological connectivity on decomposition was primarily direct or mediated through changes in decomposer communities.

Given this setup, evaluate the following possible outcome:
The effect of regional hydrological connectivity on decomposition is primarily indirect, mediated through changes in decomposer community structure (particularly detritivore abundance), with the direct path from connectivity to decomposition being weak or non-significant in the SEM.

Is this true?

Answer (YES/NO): NO